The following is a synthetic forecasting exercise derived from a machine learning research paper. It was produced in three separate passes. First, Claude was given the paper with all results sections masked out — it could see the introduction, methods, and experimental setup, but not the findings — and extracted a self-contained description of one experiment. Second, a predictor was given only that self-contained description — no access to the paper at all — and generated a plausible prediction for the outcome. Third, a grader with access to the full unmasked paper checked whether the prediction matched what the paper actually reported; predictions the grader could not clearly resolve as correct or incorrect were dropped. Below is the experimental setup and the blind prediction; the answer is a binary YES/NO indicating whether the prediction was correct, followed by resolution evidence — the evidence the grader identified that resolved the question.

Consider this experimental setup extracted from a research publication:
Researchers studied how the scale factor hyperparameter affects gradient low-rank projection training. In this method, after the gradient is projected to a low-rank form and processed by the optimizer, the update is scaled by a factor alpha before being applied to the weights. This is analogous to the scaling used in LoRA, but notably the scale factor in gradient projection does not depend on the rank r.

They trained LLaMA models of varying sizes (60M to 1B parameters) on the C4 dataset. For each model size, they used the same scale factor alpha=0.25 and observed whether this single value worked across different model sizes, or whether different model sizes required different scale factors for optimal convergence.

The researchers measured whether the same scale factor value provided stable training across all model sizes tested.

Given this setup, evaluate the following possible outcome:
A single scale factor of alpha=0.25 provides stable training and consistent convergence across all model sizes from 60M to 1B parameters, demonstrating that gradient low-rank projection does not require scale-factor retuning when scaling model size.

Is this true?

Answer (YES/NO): YES